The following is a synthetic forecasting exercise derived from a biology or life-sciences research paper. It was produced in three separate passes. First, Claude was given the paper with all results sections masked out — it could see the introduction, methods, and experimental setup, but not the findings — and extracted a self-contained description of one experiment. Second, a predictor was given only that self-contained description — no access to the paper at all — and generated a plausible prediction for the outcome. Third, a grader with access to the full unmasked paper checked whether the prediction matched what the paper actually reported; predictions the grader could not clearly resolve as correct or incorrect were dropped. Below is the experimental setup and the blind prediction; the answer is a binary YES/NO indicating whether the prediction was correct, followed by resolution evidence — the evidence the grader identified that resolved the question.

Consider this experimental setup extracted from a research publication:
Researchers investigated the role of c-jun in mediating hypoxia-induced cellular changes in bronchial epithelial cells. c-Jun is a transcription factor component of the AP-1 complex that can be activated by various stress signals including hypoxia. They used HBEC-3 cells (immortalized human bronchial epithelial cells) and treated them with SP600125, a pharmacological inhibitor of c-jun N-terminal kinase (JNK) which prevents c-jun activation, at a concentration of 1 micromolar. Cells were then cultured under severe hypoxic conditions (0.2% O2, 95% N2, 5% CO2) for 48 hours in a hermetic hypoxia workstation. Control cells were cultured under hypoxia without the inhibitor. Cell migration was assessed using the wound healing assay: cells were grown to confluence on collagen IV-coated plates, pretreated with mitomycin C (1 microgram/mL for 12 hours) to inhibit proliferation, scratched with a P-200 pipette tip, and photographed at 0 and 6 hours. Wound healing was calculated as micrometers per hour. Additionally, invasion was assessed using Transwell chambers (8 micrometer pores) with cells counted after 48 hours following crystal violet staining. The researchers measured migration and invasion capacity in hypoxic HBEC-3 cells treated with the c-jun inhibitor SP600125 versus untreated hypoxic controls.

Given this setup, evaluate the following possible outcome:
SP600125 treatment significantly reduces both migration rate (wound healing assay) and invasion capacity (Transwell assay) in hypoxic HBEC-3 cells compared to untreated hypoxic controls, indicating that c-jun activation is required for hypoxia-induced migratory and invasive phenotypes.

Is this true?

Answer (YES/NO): NO